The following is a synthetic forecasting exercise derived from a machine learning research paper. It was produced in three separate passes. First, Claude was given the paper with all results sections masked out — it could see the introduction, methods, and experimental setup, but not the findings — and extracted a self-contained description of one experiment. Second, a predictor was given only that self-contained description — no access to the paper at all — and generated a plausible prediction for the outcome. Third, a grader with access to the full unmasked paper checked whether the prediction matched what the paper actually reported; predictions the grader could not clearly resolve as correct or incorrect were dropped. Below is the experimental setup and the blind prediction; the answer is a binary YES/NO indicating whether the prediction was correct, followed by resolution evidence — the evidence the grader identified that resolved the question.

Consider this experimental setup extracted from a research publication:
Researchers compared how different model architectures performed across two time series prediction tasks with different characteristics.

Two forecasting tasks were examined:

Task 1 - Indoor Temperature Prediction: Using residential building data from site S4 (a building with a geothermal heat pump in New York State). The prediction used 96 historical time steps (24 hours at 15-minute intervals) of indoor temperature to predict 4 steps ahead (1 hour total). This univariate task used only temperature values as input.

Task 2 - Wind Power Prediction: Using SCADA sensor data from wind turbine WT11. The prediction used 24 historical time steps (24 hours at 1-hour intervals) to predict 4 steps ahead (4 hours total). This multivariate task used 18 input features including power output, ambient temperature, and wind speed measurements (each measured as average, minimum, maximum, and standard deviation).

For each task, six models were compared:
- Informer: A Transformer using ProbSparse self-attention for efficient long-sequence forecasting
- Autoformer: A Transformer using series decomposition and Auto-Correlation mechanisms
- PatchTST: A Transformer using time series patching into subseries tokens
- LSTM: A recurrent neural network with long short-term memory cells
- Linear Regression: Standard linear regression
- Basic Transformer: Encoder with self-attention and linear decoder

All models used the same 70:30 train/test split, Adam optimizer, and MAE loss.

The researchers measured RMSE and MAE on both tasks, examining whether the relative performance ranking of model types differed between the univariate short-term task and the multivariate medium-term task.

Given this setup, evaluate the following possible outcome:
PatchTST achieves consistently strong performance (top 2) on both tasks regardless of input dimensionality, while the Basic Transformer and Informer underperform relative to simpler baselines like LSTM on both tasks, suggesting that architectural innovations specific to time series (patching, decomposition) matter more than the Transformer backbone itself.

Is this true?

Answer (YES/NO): NO